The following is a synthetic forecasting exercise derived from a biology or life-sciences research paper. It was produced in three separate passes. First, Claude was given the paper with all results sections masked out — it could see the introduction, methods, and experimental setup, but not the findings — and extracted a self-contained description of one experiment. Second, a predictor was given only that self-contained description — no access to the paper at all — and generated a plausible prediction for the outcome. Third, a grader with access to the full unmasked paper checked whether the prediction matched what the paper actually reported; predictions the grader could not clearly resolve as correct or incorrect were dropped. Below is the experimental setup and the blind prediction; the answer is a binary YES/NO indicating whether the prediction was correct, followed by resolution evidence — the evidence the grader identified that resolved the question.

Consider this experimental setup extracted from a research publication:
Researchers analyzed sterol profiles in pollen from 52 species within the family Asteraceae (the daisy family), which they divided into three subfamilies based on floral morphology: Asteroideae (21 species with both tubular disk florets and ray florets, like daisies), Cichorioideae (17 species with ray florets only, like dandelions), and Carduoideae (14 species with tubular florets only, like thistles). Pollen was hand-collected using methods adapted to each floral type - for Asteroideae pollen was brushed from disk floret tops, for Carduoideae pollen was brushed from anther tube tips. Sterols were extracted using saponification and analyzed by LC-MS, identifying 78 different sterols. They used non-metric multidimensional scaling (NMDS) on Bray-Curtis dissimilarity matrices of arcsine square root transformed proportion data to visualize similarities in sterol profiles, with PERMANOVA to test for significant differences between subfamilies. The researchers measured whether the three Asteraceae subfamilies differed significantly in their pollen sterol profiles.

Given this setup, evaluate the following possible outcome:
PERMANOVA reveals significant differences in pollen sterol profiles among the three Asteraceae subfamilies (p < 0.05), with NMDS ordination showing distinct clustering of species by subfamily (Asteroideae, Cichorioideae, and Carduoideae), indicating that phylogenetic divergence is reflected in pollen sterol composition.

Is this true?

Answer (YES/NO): YES